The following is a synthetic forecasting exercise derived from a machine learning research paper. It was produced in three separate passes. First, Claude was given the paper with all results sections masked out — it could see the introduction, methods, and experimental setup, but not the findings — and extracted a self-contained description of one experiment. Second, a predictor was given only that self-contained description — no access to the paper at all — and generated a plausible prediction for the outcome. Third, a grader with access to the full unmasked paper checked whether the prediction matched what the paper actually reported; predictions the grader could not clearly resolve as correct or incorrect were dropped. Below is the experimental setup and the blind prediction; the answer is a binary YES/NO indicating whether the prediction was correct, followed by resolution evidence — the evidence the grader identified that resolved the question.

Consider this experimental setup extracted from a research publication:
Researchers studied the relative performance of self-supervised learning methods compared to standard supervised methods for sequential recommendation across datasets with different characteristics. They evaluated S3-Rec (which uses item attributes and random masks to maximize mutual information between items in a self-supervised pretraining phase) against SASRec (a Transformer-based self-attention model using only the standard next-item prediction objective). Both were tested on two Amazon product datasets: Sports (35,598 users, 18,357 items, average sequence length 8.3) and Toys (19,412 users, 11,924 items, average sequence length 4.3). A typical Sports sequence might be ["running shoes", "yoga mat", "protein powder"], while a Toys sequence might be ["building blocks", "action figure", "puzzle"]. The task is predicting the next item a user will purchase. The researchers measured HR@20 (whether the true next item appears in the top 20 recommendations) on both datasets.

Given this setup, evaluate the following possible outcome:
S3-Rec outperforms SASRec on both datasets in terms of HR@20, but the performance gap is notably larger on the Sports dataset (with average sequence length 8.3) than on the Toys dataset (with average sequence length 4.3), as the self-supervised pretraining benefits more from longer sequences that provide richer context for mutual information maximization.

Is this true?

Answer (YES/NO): NO